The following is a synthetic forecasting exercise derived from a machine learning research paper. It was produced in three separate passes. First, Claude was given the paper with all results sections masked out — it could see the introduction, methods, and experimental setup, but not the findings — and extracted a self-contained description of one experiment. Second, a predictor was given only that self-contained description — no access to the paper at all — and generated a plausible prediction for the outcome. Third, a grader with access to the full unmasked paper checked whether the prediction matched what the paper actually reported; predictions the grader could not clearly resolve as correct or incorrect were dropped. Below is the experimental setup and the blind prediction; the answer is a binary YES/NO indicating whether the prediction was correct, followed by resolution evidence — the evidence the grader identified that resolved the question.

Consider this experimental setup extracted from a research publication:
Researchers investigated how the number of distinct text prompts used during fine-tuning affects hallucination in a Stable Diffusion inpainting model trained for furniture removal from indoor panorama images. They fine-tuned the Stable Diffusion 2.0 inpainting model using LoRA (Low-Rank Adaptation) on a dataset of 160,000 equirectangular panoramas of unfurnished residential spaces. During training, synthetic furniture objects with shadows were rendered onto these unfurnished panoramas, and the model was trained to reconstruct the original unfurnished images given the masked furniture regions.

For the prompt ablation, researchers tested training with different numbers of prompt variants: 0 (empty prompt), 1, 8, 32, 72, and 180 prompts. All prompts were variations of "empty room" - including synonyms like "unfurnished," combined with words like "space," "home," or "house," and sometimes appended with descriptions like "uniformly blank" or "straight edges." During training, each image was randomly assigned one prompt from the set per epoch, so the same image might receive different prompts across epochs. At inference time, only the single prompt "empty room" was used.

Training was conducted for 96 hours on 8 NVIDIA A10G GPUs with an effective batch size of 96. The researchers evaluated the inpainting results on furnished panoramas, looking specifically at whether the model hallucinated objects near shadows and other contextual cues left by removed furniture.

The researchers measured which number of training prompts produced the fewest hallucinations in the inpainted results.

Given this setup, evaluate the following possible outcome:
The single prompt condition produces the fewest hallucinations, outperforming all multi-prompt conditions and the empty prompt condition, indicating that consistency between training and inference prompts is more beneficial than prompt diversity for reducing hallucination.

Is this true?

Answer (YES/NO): NO